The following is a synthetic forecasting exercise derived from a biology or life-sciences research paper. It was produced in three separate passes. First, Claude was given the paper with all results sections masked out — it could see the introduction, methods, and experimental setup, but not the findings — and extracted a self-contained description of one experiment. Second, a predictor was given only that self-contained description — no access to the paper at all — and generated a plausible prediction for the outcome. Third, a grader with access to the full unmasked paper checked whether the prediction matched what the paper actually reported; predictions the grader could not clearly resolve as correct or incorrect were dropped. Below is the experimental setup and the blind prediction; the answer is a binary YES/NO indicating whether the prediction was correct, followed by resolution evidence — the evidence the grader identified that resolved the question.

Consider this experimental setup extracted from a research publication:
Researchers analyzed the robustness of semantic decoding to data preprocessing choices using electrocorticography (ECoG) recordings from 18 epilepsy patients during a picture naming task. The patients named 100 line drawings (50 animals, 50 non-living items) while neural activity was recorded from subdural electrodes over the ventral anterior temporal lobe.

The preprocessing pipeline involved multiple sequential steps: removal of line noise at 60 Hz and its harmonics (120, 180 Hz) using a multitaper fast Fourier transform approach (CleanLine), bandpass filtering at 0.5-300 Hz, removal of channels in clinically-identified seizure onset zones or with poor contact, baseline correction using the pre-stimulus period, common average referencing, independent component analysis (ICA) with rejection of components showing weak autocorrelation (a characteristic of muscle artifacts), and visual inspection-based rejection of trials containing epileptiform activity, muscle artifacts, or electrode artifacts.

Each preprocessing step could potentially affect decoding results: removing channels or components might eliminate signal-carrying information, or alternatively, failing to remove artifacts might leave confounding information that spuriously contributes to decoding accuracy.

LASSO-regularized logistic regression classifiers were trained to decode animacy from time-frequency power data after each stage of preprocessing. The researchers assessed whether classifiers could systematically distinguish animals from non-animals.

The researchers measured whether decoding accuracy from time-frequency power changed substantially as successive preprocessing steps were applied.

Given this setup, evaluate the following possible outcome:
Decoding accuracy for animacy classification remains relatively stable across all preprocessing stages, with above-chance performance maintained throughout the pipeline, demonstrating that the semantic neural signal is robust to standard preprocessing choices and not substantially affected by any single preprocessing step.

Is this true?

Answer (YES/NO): YES